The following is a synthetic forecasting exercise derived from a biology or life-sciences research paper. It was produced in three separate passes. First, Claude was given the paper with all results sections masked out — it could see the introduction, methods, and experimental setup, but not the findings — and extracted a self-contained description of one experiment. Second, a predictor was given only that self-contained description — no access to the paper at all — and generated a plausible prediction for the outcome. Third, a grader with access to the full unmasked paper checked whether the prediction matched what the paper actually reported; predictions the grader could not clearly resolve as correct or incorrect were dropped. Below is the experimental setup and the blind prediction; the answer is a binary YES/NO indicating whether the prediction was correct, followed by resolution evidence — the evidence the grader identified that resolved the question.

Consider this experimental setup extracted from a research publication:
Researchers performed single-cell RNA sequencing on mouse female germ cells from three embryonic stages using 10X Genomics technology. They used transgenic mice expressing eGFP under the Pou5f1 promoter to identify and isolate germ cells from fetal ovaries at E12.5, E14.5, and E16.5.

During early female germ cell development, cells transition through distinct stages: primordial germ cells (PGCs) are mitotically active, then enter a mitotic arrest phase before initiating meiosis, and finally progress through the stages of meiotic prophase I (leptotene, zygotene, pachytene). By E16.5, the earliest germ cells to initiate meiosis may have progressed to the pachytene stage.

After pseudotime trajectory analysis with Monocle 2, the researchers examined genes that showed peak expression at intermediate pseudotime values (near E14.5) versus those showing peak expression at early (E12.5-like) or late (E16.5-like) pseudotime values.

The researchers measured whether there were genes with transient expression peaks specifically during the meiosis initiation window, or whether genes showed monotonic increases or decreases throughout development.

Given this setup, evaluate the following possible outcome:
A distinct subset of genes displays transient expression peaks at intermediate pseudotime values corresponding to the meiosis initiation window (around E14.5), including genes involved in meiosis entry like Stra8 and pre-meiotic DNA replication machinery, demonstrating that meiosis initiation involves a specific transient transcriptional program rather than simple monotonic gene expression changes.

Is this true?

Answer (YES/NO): YES